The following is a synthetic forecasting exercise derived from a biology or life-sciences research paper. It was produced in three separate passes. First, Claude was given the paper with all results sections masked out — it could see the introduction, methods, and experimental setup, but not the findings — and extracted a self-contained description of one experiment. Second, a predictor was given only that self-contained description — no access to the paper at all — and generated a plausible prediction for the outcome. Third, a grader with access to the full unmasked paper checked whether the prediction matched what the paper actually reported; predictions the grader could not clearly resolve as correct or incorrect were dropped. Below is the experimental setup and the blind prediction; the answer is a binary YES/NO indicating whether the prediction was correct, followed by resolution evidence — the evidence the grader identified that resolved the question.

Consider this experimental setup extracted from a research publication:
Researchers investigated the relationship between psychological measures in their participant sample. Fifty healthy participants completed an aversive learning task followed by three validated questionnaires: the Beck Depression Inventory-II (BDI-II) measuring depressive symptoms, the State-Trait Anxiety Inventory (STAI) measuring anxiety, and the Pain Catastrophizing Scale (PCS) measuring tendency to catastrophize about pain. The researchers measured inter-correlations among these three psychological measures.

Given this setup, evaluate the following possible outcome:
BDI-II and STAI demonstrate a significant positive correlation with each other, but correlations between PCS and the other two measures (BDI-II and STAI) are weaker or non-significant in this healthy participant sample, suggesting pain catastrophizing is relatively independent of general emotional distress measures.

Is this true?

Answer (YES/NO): NO